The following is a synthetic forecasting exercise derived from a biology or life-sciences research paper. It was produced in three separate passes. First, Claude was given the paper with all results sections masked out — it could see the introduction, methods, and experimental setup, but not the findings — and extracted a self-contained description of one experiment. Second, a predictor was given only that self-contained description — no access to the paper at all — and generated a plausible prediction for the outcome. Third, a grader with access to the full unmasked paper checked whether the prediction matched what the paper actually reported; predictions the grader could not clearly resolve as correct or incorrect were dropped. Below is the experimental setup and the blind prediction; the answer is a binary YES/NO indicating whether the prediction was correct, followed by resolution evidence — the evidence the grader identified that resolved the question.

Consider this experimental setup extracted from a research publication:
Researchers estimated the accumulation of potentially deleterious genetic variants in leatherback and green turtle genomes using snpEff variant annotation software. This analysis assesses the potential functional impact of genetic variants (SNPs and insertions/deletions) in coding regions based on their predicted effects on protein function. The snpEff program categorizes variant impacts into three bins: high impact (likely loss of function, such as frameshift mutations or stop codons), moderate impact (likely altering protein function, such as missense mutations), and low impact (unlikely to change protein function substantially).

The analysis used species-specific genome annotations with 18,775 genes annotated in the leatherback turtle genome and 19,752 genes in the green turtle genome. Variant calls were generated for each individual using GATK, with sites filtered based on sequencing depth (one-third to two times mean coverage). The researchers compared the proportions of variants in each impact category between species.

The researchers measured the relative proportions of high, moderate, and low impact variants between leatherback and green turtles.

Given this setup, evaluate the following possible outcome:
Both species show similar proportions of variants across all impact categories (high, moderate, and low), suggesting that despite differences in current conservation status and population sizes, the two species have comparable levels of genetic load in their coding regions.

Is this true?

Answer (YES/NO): NO